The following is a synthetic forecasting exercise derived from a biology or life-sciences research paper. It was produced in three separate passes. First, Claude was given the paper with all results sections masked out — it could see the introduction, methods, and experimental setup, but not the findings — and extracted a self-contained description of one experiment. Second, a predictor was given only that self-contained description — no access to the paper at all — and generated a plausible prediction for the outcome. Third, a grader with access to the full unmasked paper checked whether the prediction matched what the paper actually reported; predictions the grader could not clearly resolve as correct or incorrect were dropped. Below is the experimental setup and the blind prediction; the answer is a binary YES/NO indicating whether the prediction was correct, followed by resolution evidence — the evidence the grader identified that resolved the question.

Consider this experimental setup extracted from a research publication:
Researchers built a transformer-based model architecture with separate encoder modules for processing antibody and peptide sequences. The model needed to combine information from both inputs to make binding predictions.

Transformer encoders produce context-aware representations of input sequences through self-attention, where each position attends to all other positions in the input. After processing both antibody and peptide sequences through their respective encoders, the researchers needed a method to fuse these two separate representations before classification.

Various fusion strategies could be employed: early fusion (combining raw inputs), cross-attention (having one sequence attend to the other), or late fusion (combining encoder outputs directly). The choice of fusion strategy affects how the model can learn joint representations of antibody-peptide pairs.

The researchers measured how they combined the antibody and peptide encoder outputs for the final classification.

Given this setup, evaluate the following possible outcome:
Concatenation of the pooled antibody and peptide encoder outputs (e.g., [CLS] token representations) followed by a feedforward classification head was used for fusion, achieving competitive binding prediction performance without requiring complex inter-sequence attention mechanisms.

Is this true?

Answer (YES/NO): NO